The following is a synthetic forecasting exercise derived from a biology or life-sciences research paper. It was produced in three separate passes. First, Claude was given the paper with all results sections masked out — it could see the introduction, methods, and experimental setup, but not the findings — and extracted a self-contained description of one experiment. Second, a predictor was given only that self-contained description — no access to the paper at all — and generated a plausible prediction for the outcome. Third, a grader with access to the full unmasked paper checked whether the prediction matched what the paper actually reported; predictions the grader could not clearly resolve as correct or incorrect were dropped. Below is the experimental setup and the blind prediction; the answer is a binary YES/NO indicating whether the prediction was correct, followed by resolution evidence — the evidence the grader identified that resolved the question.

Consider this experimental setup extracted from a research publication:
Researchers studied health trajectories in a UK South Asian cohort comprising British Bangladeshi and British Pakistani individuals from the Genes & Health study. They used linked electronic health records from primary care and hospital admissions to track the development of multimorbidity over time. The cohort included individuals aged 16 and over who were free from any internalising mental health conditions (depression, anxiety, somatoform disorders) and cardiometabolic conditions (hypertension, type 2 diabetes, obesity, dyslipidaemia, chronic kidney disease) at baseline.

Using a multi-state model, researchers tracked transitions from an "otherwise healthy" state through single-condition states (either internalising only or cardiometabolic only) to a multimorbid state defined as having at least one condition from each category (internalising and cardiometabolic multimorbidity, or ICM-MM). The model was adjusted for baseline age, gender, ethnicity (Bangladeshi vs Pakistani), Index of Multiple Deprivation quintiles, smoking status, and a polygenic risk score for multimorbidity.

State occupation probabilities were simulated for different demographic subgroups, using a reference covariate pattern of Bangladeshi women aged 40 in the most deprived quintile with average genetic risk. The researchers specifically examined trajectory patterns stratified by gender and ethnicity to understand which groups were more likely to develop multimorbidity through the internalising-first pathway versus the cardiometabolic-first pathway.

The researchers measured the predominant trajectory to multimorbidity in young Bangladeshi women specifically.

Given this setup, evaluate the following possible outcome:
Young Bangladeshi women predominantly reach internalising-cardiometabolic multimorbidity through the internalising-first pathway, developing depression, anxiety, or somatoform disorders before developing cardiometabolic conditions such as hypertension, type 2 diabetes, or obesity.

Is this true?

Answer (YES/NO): YES